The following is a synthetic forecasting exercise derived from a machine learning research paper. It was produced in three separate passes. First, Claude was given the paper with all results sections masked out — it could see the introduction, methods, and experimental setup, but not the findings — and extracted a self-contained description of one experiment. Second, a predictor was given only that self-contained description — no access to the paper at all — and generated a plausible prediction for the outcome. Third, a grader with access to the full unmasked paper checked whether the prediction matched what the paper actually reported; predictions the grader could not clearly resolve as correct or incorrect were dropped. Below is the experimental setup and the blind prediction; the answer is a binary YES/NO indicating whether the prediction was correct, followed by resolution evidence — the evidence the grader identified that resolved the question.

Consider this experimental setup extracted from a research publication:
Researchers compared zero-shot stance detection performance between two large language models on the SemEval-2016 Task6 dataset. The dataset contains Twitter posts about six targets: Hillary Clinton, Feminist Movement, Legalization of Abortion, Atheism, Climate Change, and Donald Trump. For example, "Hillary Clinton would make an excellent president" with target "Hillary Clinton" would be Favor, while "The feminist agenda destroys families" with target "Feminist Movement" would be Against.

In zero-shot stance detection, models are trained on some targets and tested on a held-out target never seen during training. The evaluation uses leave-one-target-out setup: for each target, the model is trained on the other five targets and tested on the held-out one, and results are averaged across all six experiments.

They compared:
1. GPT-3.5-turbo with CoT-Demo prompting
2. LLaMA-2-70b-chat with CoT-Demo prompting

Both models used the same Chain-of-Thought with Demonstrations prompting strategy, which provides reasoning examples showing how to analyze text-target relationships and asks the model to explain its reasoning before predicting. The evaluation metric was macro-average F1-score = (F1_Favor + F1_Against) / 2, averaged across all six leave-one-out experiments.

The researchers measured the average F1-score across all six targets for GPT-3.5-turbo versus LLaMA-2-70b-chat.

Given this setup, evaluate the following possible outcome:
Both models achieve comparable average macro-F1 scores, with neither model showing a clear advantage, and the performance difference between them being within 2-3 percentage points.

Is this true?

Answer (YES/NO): NO